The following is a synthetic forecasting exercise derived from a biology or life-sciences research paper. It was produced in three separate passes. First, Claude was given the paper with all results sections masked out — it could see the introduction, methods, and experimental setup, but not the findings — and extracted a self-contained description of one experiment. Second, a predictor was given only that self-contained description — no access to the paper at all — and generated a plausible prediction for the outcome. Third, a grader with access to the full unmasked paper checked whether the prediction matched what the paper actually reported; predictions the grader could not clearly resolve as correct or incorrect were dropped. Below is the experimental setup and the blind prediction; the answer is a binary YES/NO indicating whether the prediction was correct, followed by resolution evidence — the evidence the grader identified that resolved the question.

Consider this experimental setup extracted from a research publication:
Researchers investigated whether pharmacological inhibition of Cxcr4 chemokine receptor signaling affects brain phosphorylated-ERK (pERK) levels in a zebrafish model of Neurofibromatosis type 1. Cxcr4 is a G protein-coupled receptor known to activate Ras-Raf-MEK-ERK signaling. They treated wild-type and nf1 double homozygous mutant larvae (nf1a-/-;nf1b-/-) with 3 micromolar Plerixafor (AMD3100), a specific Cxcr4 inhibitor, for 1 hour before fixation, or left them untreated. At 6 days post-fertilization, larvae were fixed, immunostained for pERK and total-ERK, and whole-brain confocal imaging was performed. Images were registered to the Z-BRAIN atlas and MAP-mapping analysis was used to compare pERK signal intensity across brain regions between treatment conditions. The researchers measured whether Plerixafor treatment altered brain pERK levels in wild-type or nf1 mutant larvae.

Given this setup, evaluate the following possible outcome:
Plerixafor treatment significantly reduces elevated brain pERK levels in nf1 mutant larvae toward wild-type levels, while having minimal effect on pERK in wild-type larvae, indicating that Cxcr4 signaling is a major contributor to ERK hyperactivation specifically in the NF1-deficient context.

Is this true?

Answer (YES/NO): NO